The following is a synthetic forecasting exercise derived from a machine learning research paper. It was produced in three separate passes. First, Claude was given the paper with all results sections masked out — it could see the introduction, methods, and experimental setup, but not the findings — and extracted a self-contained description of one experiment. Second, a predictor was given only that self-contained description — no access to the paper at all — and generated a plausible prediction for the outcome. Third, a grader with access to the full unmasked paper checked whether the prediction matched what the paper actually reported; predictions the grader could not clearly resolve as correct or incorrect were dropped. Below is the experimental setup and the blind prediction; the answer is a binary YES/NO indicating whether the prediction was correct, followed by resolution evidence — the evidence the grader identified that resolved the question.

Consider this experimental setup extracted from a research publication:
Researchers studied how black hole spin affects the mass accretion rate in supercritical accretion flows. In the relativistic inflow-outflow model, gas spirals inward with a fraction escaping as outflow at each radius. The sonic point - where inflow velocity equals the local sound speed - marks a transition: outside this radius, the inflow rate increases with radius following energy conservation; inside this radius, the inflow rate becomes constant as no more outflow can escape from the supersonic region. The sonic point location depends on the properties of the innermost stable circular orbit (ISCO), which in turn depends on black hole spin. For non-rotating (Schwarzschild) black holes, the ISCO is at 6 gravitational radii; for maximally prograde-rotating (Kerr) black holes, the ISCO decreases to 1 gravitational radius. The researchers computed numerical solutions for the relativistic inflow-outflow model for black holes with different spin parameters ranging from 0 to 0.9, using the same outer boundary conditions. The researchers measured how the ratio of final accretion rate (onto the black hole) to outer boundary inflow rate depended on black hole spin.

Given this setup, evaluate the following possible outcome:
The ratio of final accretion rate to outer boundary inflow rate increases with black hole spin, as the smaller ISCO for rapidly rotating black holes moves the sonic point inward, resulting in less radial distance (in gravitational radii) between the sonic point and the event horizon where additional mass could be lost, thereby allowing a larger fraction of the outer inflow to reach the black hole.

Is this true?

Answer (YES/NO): NO